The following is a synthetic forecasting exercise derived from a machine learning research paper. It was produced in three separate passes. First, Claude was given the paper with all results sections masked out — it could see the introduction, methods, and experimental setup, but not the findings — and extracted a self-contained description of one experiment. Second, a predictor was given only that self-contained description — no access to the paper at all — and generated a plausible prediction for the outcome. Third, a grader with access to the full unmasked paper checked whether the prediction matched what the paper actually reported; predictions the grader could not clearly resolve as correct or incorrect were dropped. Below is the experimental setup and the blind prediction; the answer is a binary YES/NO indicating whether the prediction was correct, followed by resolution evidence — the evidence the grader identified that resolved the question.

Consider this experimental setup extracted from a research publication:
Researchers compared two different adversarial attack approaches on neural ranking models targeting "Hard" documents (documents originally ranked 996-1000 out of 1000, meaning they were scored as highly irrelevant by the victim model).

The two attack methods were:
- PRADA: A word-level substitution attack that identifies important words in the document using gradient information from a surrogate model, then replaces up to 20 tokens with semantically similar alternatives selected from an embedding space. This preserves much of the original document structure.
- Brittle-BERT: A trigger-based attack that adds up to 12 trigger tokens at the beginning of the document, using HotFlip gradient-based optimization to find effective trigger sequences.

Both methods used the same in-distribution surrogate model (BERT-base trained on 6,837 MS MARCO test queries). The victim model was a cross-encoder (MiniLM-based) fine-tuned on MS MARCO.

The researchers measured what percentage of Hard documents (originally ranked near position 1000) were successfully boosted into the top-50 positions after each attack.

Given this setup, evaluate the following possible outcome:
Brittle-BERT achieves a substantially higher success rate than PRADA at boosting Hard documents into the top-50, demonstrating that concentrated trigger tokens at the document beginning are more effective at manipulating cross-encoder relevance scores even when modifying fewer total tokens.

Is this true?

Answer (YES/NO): YES